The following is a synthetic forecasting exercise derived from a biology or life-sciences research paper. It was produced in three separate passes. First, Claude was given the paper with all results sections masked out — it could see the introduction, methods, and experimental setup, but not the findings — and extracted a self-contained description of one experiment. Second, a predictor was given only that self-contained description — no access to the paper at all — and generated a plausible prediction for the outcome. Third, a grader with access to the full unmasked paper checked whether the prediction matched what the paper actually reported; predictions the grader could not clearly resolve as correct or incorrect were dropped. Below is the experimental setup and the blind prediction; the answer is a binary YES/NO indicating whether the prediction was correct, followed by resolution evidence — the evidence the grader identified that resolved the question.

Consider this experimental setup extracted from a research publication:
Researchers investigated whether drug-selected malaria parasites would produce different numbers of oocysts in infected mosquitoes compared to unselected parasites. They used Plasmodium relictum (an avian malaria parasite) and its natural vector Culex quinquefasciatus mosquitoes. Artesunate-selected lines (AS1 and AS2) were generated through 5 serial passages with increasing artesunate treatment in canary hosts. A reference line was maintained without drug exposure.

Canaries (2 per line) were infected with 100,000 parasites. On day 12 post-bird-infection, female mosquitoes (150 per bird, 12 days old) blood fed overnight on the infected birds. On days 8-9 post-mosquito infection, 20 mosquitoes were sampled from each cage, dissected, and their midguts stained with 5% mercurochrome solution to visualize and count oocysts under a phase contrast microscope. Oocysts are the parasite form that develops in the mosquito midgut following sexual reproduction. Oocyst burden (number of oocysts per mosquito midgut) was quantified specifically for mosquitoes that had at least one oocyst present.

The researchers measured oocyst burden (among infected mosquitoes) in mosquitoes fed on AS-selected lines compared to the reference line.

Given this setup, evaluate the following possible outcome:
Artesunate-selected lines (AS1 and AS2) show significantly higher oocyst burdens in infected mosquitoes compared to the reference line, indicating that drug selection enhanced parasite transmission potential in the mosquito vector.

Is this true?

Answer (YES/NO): NO